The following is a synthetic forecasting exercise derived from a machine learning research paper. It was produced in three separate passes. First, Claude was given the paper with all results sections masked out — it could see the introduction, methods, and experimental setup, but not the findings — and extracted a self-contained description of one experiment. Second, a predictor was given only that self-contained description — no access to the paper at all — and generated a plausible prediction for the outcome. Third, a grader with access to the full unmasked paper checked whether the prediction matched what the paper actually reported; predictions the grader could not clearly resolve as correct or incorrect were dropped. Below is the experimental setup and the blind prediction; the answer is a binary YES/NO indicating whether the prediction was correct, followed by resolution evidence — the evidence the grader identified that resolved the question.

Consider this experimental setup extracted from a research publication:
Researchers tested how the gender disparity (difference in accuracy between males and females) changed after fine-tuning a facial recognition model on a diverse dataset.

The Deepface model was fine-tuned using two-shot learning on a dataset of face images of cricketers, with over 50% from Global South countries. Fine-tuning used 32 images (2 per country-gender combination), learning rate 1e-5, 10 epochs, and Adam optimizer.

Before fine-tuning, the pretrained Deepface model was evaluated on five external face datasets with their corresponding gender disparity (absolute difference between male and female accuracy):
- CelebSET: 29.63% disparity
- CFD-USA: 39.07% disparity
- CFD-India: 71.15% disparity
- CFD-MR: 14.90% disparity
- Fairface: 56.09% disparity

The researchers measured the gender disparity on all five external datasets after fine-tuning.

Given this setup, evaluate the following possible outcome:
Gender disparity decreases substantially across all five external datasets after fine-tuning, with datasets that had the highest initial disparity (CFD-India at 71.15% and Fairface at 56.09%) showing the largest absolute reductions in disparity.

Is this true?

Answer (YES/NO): NO